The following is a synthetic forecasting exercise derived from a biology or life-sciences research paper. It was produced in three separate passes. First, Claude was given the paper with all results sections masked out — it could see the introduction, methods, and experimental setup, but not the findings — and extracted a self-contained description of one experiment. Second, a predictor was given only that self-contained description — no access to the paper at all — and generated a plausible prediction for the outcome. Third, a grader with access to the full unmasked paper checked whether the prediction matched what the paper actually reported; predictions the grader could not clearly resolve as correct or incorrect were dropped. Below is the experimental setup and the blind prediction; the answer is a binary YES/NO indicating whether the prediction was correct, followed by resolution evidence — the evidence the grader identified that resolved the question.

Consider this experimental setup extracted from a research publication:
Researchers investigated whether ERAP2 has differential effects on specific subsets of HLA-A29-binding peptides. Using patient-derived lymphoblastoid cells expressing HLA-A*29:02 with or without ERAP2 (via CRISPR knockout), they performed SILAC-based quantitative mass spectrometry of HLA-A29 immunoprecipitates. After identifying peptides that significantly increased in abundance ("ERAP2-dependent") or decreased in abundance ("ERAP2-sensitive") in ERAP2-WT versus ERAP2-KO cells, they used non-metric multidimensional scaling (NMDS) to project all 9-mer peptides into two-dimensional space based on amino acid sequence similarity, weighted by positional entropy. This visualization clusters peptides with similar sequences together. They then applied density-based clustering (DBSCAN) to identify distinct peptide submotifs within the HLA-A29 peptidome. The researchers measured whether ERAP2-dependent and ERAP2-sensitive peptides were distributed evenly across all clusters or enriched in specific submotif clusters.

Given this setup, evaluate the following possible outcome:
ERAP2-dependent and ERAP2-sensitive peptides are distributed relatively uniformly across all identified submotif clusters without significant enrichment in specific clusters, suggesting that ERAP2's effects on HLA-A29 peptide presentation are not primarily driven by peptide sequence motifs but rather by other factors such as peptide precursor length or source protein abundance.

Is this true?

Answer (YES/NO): NO